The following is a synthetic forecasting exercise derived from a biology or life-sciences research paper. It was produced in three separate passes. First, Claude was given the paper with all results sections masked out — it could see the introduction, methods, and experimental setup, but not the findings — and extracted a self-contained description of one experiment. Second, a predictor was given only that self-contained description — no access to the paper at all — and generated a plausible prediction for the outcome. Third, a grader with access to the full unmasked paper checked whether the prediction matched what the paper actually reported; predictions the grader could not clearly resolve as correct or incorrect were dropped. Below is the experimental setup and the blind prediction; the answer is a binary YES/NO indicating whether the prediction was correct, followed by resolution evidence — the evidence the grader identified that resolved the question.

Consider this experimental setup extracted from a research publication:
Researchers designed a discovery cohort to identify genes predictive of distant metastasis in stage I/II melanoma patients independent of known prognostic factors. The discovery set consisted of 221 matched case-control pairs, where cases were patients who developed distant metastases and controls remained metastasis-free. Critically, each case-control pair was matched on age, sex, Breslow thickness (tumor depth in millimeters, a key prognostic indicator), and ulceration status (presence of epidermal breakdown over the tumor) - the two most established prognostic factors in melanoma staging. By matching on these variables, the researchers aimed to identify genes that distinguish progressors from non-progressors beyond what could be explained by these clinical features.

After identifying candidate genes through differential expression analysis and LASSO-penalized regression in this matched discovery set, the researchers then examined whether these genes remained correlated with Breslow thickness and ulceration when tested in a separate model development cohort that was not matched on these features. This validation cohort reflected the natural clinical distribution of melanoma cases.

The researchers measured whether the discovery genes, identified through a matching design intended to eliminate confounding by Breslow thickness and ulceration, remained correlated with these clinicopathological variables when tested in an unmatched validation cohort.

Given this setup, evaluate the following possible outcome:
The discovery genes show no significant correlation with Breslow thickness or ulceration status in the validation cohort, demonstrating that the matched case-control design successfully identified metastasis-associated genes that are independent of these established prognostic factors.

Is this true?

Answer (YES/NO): NO